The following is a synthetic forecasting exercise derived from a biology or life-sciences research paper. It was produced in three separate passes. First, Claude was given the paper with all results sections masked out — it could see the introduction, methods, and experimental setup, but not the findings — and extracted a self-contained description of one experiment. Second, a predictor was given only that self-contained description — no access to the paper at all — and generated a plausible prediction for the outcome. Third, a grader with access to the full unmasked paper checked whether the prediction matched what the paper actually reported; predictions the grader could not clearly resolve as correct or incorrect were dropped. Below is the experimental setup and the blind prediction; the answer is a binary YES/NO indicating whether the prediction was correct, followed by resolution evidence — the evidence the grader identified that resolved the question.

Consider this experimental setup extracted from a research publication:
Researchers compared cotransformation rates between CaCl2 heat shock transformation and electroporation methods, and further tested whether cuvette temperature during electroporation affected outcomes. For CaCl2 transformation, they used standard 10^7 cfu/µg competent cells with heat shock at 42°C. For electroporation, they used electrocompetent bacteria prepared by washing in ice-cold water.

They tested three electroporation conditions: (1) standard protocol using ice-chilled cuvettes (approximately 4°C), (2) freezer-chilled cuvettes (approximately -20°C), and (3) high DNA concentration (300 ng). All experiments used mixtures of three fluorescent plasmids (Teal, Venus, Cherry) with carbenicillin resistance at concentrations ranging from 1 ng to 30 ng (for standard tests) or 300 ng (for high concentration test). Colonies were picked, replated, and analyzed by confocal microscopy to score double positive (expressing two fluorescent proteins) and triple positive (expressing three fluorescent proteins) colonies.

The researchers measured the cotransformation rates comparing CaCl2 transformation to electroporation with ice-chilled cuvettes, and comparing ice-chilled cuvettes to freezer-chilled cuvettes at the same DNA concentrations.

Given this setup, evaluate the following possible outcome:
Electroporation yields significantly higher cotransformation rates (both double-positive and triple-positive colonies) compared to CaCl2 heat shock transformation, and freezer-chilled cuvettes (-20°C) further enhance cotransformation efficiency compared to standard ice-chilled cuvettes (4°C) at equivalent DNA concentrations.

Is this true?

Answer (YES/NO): NO